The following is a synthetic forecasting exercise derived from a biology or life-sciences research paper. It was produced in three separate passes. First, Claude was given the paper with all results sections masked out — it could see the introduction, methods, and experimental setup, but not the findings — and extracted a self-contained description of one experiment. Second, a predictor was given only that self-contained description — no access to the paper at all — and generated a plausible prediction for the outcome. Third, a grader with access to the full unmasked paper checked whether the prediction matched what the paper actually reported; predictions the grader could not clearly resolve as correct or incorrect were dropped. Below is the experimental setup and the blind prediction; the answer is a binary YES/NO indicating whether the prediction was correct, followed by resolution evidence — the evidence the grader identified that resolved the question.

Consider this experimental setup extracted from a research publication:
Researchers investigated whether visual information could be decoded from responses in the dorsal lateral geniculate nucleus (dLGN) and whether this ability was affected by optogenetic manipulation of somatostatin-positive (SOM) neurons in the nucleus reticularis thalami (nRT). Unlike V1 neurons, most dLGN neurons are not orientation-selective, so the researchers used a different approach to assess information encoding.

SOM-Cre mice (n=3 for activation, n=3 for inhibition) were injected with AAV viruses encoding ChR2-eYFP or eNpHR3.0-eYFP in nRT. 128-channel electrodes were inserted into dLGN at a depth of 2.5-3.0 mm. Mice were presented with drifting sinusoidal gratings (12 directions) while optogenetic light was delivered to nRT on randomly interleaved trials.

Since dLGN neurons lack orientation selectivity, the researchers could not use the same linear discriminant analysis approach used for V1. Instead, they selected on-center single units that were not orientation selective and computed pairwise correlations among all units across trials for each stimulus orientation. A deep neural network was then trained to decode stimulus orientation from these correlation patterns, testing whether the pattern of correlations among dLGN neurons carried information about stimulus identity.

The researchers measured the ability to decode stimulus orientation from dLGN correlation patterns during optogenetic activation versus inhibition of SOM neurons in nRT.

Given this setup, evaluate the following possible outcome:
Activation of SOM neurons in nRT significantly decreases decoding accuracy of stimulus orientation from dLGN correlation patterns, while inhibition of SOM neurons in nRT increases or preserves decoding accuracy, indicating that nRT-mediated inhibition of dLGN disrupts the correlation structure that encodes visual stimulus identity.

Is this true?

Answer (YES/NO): NO